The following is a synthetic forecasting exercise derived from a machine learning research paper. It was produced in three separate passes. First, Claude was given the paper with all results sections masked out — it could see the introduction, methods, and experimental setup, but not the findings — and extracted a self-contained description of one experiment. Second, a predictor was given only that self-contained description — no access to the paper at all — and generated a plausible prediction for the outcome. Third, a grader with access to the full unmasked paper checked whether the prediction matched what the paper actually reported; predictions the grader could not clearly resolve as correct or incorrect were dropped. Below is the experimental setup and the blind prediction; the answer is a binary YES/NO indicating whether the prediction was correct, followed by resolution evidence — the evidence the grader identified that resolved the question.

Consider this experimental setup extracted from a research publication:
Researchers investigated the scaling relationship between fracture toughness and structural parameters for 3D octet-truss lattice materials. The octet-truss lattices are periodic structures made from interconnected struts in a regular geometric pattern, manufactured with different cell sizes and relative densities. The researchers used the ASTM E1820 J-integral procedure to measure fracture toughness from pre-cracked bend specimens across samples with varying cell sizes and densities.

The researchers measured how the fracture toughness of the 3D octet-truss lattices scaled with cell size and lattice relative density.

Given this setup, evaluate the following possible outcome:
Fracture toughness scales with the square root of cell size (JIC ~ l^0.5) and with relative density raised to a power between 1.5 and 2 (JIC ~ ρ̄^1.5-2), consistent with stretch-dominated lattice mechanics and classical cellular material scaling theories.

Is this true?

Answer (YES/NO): NO